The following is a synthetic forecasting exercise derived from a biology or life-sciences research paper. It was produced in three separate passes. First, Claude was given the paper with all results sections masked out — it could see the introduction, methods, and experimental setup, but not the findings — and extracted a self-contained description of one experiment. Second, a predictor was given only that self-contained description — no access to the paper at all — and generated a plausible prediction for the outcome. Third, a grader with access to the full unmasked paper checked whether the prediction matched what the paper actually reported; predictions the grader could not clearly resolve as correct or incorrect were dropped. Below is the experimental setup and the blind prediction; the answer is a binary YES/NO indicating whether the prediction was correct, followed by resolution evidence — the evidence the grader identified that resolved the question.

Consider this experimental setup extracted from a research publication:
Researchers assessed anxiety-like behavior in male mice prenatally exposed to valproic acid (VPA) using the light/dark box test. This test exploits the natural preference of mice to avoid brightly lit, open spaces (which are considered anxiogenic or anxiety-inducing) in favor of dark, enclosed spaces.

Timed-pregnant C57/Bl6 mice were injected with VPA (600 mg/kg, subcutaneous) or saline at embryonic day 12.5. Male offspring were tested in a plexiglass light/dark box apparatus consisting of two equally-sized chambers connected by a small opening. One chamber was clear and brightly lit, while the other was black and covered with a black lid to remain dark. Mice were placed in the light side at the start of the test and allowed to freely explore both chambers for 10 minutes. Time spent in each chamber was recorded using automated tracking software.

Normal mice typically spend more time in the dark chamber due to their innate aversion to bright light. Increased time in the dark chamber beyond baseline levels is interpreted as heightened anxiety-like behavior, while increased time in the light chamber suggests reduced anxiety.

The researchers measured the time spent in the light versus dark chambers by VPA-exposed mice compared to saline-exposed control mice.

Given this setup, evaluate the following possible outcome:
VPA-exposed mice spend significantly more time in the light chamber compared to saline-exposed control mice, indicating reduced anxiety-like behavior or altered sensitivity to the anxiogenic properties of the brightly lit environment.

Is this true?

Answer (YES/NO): YES